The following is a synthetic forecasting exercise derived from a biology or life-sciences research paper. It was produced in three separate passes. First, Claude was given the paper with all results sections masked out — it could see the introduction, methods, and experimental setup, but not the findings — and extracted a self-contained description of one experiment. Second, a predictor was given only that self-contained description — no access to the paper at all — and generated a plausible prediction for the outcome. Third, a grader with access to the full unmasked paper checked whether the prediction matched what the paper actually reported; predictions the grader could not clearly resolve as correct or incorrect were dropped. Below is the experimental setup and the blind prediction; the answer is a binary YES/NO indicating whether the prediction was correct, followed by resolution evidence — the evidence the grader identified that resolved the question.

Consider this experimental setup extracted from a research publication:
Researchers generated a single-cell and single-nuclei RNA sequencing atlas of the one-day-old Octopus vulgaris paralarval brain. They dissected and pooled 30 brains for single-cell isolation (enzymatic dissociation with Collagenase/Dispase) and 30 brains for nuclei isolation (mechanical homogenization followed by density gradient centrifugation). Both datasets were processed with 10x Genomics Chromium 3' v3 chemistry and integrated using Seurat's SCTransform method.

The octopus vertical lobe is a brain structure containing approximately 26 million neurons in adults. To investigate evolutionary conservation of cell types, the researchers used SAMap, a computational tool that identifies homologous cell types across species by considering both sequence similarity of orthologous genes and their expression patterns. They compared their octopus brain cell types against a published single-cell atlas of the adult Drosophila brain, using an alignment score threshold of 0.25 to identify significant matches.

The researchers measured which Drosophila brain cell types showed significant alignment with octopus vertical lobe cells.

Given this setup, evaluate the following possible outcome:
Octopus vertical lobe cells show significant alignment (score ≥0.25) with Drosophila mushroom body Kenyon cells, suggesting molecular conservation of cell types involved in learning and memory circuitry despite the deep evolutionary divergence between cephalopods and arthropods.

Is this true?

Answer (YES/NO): YES